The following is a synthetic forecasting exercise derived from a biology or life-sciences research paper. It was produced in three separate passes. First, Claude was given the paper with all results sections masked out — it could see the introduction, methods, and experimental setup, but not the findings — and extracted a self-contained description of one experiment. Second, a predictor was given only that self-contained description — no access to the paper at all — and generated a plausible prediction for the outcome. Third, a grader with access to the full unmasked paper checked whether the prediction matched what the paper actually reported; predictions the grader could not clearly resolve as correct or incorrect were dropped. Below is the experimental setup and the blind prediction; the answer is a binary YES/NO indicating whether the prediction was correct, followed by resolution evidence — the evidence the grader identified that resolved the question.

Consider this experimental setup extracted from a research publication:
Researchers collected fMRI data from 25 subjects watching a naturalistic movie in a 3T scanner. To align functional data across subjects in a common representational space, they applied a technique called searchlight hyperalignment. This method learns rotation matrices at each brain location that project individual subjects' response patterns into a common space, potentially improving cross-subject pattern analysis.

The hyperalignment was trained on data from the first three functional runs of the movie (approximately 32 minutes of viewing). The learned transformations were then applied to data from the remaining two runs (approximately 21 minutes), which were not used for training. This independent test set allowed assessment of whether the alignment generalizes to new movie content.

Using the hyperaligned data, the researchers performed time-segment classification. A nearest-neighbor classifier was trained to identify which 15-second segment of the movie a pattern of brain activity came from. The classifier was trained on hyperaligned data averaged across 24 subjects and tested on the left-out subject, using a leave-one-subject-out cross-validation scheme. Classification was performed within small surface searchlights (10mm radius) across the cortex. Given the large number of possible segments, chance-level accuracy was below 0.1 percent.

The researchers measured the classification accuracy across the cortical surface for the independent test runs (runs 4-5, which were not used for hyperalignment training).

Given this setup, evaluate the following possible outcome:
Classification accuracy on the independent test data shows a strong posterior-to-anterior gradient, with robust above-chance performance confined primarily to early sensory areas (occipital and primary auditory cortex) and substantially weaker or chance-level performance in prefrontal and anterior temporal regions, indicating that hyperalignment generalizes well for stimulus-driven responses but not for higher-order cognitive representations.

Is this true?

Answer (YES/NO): NO